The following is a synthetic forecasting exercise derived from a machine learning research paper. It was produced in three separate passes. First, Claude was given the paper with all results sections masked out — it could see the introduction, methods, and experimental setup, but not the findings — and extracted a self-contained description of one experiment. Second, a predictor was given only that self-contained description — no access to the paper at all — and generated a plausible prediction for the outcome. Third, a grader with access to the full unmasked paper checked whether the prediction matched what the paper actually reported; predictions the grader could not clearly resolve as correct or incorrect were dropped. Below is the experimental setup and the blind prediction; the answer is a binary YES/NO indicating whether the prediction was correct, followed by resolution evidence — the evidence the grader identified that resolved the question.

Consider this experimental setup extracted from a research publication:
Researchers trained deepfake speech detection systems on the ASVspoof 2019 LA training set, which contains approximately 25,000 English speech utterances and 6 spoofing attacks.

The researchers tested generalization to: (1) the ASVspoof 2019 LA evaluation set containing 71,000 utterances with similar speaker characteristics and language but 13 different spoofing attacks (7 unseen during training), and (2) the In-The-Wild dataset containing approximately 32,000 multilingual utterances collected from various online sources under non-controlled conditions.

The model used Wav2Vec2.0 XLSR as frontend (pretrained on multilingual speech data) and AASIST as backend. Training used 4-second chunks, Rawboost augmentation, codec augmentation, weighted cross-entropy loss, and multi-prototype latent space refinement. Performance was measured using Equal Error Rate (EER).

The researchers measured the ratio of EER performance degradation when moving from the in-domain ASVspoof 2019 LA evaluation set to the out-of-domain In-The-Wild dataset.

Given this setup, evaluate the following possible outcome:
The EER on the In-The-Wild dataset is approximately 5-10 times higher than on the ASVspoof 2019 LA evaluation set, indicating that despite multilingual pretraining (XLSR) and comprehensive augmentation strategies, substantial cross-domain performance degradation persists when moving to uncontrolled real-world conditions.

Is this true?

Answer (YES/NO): NO